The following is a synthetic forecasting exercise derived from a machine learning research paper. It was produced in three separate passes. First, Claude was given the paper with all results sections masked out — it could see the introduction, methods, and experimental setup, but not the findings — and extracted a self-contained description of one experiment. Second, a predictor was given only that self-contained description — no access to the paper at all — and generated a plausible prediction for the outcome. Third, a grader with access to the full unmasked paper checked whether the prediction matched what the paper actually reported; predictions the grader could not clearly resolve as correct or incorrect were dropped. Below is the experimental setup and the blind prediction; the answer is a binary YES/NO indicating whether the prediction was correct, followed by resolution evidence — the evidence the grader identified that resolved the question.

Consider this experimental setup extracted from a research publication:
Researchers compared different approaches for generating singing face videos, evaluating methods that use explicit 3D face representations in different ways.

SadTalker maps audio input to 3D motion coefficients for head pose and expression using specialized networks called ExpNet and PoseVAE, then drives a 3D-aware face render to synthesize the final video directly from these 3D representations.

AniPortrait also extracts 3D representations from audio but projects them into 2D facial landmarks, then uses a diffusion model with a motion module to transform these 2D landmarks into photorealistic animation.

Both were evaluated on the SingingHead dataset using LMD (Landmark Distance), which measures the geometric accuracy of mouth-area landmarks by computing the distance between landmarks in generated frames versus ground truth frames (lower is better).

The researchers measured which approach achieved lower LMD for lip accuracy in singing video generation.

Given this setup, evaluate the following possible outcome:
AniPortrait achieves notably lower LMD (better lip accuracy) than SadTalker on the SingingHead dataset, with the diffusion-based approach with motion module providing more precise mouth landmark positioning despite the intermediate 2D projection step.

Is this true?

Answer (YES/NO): NO